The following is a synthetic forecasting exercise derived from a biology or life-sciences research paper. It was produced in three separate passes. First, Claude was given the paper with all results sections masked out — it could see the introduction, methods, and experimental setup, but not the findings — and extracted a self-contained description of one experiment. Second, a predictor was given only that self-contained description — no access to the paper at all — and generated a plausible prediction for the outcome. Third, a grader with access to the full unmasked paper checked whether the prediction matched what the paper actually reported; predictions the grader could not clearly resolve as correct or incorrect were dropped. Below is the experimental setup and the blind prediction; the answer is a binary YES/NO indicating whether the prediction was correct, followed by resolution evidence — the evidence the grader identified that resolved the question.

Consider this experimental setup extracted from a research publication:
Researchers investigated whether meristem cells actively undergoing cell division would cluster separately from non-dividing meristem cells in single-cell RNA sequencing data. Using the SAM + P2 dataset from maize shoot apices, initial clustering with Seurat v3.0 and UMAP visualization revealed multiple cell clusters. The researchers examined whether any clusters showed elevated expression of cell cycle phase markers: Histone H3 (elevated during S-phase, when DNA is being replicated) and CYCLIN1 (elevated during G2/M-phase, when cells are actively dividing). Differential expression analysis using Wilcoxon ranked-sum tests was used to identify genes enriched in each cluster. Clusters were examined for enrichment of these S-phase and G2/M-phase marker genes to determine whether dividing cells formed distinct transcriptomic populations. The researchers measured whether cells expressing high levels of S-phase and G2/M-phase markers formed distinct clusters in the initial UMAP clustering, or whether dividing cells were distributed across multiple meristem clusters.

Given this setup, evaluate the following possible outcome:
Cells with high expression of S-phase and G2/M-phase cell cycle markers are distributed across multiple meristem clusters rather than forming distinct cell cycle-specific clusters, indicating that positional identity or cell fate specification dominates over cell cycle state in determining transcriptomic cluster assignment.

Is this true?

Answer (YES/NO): NO